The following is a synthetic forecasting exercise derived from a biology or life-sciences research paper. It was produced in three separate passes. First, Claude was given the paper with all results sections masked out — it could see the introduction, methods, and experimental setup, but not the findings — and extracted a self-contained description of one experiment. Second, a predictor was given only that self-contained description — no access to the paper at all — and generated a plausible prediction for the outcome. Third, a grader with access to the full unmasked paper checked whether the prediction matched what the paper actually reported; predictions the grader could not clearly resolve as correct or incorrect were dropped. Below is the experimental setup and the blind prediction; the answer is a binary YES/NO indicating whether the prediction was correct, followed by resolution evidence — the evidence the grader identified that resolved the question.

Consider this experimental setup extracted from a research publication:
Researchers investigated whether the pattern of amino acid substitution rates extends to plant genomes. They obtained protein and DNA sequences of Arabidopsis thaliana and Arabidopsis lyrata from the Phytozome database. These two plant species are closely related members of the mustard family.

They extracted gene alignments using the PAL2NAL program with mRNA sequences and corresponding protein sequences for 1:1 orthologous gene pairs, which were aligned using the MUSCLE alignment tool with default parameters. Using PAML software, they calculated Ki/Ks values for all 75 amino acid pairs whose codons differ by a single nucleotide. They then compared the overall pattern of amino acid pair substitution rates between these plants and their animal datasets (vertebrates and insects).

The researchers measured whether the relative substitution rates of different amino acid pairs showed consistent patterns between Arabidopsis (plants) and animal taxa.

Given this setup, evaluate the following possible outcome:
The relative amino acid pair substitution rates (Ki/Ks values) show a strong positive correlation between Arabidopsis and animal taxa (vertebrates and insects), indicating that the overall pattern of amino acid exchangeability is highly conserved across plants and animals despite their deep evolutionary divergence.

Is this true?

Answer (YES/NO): YES